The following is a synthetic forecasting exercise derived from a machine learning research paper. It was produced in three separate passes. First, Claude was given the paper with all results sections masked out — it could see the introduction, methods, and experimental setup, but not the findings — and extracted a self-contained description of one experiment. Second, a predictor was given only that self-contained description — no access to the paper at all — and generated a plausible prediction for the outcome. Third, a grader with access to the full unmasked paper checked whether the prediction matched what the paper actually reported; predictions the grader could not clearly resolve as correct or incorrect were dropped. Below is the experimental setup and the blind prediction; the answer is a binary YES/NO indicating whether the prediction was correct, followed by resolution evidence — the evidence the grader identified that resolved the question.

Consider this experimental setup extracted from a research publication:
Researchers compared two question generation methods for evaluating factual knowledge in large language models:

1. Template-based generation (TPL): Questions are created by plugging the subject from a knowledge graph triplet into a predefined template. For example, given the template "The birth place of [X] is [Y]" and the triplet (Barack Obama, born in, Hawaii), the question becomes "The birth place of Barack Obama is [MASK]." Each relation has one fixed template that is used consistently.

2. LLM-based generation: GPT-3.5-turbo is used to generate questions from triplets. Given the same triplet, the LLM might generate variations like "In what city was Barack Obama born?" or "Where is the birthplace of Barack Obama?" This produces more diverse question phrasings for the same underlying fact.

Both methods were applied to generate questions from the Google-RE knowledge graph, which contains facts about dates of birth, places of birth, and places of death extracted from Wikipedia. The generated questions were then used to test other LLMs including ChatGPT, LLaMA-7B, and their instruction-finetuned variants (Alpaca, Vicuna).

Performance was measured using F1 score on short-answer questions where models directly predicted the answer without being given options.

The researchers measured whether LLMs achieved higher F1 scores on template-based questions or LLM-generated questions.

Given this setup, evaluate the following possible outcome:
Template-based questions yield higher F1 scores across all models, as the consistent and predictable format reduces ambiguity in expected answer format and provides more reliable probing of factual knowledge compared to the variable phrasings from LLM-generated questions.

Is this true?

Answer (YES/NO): NO